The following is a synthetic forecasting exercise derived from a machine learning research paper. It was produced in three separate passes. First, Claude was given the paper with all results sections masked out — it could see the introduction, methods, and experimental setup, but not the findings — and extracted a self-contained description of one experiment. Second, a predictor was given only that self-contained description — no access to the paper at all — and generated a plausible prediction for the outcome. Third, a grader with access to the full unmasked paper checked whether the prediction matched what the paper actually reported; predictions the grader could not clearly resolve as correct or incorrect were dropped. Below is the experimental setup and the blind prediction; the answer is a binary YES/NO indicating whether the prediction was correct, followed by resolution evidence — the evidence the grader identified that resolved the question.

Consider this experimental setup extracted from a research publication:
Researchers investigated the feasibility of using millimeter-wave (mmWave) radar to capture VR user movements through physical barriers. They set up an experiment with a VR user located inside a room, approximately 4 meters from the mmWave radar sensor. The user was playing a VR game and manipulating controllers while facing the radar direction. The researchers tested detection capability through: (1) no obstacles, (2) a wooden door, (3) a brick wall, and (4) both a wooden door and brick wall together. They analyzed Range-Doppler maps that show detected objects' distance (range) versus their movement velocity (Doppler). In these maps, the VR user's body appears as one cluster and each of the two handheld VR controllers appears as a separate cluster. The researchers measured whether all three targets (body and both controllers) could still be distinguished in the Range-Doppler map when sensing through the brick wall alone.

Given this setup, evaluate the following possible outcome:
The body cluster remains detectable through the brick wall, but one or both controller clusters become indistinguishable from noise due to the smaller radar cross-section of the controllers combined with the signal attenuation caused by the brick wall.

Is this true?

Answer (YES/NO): NO